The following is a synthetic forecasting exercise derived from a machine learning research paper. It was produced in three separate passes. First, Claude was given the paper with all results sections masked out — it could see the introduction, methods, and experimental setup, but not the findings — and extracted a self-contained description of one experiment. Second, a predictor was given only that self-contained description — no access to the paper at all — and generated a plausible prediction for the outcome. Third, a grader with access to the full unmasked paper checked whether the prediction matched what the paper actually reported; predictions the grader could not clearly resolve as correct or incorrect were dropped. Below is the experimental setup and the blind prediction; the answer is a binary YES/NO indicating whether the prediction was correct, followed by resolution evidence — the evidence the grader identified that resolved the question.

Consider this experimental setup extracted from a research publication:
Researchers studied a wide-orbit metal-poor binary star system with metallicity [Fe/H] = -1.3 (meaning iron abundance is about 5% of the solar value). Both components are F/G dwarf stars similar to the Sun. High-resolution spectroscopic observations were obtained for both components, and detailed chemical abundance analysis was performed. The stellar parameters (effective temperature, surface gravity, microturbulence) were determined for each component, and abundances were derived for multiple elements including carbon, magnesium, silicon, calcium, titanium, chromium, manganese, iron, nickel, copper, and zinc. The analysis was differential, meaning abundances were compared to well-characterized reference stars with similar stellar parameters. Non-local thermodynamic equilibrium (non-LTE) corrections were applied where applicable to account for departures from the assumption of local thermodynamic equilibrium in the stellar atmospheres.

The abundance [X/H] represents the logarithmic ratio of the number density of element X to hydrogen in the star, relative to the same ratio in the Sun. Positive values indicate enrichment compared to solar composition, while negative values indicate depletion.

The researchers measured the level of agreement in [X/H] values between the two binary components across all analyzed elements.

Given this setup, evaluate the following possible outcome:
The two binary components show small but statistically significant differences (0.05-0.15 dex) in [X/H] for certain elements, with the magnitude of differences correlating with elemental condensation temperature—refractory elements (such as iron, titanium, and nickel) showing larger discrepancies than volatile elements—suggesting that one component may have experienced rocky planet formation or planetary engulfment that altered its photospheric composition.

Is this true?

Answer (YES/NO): NO